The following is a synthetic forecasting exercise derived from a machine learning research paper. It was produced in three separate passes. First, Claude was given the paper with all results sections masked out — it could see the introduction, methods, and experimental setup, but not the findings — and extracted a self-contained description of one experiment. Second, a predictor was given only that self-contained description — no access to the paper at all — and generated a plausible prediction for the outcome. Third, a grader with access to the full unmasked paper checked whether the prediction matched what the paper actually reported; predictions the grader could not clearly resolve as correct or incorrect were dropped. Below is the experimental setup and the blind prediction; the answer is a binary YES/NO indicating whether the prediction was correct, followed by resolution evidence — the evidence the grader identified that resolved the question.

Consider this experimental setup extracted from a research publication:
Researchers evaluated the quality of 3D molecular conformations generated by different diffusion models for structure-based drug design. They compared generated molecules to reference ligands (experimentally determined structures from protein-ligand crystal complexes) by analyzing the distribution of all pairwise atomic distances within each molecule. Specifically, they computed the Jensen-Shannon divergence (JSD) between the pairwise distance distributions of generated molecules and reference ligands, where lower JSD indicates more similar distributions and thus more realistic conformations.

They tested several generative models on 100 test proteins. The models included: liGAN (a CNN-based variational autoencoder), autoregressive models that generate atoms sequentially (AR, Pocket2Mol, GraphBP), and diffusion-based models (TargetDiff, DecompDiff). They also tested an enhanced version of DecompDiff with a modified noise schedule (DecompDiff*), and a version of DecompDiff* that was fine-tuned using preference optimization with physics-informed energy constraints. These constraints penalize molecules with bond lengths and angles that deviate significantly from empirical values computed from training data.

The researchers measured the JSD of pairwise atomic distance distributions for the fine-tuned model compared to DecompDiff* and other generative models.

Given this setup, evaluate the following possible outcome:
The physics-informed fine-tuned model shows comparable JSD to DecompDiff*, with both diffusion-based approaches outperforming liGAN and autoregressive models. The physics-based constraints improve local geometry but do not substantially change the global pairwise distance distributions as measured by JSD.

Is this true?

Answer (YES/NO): YES